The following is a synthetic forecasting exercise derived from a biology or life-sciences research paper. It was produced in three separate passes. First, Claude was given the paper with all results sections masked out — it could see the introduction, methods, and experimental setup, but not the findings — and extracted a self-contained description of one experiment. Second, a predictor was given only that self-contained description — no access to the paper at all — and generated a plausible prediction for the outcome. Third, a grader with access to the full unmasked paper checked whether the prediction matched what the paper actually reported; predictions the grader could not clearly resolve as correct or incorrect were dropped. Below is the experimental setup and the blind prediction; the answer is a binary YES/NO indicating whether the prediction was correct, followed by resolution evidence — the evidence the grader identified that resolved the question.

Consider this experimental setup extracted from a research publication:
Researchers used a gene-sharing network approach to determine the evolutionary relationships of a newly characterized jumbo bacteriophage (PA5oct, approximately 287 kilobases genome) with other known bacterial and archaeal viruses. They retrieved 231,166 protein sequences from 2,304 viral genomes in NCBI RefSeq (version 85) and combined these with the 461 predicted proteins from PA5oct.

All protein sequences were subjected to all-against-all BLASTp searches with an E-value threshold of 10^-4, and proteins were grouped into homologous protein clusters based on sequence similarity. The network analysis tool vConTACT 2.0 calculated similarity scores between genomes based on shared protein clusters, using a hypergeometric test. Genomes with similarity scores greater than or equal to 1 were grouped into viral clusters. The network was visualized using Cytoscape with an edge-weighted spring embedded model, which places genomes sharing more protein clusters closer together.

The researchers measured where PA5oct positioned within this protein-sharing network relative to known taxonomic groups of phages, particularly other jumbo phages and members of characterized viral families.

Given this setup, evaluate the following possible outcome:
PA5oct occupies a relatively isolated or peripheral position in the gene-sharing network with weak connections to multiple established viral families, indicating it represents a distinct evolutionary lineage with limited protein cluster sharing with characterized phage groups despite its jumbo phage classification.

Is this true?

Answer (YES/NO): YES